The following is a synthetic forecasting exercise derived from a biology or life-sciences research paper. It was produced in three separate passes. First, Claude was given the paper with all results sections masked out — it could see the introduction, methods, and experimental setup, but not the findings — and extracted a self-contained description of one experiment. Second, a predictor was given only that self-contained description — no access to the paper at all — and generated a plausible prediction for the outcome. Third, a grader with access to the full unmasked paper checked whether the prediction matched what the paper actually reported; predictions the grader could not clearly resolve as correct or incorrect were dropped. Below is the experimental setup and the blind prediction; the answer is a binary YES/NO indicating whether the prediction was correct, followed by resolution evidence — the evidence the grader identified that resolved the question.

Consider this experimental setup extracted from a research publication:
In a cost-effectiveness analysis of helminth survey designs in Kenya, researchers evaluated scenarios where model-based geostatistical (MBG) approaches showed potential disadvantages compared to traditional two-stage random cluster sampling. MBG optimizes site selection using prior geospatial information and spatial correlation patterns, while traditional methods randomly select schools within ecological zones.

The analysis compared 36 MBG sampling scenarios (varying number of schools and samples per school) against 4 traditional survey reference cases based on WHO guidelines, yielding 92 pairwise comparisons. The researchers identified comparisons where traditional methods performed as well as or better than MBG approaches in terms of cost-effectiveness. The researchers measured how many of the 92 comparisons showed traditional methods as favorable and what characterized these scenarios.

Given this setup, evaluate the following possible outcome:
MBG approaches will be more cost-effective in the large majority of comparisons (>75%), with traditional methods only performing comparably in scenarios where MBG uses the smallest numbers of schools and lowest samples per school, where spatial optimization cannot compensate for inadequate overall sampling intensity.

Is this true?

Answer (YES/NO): NO